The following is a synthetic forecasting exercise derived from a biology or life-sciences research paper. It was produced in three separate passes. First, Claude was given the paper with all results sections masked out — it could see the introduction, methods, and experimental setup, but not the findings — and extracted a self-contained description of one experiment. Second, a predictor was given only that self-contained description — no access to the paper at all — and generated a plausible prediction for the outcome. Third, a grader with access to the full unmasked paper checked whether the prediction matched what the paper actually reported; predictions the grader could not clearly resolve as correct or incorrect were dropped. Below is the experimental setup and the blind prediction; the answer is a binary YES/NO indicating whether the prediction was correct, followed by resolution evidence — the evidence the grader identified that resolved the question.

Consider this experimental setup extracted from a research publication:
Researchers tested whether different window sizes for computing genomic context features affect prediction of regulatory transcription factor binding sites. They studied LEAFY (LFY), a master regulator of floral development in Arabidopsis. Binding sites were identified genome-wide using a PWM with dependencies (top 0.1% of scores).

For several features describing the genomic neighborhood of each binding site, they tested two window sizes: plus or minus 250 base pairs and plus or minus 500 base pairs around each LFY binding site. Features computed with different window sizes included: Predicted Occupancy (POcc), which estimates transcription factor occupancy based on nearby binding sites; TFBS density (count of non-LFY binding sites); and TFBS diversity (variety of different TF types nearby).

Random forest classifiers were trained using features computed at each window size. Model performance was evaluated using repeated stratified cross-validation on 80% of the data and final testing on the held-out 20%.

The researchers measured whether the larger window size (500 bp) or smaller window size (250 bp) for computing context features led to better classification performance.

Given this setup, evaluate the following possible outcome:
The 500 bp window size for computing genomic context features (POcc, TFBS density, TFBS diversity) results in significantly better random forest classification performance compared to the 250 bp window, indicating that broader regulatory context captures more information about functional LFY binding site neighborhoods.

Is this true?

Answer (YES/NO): NO